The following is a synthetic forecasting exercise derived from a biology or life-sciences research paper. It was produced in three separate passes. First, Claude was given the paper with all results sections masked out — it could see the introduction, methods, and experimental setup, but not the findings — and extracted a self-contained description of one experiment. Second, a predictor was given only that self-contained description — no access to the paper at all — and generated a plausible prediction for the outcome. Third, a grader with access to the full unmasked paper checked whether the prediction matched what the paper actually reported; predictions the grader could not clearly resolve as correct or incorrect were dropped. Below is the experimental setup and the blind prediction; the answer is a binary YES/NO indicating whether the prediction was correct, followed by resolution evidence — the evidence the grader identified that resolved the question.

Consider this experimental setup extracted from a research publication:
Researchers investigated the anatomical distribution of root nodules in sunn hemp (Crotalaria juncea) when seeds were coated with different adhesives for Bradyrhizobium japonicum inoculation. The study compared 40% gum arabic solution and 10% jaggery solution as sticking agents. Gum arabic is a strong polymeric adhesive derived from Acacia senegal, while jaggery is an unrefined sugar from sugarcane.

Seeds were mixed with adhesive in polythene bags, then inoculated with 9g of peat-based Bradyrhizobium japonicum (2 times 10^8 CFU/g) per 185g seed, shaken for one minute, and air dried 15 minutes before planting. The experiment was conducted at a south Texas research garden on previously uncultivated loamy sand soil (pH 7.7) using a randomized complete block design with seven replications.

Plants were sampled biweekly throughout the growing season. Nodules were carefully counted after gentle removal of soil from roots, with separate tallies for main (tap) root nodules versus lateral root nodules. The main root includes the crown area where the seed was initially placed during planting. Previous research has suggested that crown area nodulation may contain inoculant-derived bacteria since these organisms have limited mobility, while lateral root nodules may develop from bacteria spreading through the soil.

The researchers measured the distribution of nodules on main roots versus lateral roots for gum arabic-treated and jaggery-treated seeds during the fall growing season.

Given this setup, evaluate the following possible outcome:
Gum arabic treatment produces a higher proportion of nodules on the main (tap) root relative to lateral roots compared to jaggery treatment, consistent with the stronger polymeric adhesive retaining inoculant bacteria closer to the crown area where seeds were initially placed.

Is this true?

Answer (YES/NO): YES